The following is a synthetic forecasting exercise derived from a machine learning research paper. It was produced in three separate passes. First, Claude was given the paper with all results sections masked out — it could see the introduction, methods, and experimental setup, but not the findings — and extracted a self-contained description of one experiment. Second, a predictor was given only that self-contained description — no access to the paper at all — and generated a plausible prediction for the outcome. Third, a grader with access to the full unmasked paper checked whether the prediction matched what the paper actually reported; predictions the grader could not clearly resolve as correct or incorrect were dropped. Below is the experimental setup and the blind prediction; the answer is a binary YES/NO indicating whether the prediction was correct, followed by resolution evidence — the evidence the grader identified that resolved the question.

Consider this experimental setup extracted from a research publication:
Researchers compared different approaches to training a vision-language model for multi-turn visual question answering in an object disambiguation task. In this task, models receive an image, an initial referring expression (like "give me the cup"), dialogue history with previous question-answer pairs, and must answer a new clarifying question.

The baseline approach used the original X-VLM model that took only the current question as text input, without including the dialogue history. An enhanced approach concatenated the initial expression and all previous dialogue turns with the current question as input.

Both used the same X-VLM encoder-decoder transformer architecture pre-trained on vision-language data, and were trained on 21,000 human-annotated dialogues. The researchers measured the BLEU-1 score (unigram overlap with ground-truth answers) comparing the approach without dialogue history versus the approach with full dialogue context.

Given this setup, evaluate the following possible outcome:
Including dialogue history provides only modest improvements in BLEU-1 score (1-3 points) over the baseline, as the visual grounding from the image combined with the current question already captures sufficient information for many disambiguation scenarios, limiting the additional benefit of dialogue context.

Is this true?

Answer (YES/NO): YES